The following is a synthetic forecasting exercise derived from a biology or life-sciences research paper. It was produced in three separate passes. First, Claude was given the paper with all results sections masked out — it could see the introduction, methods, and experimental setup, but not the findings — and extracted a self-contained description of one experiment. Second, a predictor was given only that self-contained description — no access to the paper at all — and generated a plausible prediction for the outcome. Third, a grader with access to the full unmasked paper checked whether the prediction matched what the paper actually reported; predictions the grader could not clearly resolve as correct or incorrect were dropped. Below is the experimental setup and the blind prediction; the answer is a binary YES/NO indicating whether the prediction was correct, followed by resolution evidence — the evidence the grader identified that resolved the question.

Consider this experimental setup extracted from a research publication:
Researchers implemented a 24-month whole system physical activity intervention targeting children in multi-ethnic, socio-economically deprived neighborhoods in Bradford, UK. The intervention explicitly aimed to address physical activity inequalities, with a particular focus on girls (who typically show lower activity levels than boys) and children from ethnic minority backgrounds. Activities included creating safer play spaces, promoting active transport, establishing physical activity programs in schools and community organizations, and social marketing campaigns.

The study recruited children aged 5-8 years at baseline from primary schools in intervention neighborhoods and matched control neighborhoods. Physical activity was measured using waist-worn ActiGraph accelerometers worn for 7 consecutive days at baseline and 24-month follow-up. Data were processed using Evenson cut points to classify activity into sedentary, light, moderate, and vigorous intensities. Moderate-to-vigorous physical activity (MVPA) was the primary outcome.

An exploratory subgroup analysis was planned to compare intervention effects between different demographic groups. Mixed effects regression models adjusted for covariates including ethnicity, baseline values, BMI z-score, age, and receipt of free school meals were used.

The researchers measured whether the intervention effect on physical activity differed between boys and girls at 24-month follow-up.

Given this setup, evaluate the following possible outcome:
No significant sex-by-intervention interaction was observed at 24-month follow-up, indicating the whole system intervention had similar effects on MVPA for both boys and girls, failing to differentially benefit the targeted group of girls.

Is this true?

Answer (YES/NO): NO